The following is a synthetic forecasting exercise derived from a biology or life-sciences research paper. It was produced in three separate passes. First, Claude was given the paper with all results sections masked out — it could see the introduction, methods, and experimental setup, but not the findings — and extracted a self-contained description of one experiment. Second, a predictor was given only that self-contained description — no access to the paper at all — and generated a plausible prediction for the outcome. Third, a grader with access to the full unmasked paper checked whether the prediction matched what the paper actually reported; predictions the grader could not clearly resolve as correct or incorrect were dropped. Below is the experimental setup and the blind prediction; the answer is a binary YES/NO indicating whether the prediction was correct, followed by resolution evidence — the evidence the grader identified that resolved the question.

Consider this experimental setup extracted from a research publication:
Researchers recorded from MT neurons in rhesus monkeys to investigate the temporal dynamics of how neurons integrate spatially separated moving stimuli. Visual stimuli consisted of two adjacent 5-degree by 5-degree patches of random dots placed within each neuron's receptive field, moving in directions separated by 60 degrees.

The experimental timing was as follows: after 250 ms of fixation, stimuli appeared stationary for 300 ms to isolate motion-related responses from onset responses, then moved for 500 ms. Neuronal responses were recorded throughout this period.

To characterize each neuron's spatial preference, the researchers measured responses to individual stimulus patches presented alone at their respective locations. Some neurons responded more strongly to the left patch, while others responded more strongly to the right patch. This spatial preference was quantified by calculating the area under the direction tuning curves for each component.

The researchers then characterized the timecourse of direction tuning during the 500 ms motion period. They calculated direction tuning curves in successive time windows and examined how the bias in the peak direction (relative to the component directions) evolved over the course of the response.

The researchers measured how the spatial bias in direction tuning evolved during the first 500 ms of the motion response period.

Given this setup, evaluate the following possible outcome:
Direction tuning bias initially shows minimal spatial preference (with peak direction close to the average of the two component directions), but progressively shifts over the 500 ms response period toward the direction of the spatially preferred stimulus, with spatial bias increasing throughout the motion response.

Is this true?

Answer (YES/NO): NO